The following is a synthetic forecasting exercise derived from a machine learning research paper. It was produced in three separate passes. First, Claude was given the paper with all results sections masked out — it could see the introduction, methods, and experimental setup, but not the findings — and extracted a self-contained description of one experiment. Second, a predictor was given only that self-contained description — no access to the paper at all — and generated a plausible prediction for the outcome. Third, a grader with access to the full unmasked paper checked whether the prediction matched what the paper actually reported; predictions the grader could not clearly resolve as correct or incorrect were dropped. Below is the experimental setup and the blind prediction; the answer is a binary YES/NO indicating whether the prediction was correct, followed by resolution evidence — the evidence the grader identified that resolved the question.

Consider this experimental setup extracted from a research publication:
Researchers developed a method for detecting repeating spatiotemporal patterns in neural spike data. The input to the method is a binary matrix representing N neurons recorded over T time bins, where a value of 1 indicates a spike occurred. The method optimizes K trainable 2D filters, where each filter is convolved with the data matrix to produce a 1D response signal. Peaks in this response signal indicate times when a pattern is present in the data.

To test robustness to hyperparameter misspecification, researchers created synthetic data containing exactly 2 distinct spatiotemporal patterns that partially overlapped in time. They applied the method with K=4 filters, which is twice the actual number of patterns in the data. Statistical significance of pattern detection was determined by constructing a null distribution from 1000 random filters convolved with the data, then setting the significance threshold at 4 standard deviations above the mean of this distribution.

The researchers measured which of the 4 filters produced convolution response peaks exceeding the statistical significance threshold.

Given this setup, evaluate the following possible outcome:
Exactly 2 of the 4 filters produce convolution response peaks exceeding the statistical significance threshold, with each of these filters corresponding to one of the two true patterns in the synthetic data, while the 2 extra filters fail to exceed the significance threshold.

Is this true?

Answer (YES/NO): YES